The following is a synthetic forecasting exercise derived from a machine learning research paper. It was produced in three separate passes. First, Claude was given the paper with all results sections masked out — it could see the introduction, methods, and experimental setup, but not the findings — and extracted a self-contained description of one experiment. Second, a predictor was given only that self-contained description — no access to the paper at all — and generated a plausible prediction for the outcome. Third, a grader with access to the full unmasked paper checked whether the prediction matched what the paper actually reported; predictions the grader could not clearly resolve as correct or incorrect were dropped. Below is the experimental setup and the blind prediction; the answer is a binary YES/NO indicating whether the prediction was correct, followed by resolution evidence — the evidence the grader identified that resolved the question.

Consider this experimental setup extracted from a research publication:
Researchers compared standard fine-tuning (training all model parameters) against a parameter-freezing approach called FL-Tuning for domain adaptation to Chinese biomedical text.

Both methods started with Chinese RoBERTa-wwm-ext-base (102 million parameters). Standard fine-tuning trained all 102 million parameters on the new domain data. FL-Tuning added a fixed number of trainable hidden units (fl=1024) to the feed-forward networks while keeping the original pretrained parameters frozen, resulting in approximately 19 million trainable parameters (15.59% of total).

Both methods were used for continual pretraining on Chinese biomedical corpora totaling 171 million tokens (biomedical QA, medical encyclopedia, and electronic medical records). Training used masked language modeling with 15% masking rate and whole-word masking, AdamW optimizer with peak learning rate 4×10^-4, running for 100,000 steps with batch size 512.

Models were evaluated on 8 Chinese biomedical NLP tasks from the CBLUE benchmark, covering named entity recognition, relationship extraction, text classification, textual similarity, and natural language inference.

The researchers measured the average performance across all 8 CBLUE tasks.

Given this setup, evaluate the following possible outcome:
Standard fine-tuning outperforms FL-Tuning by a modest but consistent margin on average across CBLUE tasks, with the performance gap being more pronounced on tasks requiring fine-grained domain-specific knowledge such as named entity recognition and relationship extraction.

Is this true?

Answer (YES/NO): NO